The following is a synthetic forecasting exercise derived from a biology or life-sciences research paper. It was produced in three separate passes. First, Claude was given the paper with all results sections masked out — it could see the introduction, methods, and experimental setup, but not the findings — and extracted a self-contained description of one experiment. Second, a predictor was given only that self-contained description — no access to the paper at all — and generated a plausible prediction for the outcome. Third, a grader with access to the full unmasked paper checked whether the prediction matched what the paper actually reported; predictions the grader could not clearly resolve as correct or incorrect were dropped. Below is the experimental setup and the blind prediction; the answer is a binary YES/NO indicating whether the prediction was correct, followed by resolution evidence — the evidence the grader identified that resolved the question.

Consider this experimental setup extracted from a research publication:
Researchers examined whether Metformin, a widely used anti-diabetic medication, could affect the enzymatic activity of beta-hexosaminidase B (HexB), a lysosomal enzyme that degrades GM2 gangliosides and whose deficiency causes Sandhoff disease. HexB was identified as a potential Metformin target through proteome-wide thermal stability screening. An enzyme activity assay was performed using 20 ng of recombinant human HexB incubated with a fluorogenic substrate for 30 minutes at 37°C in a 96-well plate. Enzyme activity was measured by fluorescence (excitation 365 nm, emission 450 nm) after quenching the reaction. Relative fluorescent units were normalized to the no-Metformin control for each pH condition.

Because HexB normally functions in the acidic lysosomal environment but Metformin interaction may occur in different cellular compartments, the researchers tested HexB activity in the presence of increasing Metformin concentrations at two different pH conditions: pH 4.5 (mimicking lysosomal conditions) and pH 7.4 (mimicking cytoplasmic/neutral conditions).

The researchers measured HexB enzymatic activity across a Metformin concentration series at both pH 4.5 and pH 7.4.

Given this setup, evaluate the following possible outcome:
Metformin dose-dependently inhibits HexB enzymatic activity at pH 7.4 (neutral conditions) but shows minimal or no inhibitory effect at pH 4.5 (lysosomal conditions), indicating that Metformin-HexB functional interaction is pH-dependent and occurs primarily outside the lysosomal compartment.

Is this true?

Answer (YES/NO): NO